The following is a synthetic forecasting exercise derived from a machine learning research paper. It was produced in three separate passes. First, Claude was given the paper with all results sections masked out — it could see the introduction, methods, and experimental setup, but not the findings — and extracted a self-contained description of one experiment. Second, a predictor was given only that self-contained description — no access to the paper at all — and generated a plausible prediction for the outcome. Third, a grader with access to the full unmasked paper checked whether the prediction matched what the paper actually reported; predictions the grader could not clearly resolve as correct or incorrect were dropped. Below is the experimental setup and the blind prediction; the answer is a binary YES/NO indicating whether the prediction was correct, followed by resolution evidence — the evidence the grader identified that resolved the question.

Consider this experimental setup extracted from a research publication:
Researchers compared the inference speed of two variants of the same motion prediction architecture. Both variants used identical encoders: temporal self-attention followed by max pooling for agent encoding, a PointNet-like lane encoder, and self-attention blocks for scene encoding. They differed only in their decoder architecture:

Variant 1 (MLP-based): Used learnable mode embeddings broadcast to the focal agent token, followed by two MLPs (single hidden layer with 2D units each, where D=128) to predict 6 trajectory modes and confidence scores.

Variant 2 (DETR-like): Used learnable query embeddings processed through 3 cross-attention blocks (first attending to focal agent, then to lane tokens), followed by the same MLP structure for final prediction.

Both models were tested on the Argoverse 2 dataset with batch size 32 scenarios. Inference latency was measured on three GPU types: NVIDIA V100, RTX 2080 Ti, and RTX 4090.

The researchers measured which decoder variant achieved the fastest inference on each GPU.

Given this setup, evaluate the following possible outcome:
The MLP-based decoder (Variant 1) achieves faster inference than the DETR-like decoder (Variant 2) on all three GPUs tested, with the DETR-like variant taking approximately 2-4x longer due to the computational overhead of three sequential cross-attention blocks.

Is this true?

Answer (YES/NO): NO